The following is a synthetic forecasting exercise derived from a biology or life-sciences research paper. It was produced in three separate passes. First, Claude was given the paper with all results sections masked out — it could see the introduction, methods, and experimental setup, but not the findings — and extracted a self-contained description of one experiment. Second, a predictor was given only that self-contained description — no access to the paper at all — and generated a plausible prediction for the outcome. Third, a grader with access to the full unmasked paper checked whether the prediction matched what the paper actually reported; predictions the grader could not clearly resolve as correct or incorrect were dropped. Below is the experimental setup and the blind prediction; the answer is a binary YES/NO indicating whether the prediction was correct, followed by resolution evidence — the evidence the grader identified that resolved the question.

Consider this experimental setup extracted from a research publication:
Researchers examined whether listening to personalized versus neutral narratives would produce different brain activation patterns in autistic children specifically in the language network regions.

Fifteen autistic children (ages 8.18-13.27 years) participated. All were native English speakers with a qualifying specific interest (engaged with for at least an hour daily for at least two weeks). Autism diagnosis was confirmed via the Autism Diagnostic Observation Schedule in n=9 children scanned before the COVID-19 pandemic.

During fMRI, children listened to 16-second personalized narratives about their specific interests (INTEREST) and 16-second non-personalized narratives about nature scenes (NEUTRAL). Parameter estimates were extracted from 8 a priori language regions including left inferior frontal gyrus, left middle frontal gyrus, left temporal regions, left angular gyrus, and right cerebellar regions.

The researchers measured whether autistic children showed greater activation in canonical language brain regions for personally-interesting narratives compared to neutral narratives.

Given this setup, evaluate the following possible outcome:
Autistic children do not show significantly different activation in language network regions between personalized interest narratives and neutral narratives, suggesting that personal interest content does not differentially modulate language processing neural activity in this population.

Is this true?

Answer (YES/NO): NO